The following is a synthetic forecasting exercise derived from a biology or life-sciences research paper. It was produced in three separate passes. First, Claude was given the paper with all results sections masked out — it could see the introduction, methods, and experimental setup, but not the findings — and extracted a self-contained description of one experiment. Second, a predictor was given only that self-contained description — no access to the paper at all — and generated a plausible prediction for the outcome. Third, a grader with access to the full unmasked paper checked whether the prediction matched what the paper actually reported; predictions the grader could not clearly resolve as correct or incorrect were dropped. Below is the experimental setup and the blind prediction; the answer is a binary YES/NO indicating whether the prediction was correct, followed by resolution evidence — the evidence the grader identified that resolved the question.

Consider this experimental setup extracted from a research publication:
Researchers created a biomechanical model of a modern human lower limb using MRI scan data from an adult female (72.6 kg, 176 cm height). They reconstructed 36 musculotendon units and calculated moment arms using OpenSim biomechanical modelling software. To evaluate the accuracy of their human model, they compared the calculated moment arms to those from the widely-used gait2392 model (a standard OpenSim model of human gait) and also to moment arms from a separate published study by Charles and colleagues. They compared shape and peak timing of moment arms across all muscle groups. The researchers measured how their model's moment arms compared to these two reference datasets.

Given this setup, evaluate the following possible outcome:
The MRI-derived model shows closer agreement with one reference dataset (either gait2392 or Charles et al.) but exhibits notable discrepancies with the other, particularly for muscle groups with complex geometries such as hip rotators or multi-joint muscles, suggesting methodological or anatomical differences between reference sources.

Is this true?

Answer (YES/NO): NO